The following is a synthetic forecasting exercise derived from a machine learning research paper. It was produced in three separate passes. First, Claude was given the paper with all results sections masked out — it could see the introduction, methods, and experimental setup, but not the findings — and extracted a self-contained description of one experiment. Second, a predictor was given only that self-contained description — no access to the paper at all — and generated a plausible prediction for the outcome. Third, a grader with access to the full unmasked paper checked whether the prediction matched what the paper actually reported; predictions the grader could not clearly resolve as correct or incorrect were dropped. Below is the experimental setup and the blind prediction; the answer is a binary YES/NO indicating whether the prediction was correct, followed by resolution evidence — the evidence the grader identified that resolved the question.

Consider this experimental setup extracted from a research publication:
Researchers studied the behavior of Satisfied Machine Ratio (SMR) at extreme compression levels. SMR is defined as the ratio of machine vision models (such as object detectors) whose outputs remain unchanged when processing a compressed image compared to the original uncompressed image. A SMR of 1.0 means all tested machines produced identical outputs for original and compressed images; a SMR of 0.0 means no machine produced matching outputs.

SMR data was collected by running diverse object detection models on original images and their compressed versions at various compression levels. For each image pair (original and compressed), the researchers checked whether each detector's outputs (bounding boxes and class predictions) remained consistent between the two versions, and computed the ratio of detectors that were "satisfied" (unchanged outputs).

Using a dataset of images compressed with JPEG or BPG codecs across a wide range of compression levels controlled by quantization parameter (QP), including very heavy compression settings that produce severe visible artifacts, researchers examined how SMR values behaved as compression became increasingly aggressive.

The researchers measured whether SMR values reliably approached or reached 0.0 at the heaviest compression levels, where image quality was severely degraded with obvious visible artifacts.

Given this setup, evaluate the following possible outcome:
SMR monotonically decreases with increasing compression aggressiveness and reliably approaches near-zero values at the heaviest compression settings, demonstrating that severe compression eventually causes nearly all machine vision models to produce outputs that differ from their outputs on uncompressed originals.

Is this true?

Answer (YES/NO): NO